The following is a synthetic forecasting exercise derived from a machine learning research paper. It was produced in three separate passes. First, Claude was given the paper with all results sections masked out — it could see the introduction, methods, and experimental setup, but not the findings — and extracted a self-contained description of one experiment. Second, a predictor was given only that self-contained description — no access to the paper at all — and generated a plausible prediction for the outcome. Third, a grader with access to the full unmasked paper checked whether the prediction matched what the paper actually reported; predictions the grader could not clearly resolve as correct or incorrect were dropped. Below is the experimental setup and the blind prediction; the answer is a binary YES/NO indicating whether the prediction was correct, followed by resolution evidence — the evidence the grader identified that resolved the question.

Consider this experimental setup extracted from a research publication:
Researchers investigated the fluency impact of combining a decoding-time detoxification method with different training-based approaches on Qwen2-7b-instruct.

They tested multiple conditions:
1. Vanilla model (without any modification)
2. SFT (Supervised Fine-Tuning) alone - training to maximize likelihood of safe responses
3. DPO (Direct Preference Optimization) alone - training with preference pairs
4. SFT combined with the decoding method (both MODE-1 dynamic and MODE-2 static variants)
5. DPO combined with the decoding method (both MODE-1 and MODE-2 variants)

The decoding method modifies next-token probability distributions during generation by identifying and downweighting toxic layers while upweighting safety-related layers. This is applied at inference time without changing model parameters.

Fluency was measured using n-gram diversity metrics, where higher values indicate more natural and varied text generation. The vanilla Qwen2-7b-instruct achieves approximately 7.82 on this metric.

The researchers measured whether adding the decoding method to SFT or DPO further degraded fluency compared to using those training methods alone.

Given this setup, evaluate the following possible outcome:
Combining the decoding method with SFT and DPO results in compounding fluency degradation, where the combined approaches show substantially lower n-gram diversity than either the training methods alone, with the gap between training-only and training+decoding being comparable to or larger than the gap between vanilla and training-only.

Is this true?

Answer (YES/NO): YES